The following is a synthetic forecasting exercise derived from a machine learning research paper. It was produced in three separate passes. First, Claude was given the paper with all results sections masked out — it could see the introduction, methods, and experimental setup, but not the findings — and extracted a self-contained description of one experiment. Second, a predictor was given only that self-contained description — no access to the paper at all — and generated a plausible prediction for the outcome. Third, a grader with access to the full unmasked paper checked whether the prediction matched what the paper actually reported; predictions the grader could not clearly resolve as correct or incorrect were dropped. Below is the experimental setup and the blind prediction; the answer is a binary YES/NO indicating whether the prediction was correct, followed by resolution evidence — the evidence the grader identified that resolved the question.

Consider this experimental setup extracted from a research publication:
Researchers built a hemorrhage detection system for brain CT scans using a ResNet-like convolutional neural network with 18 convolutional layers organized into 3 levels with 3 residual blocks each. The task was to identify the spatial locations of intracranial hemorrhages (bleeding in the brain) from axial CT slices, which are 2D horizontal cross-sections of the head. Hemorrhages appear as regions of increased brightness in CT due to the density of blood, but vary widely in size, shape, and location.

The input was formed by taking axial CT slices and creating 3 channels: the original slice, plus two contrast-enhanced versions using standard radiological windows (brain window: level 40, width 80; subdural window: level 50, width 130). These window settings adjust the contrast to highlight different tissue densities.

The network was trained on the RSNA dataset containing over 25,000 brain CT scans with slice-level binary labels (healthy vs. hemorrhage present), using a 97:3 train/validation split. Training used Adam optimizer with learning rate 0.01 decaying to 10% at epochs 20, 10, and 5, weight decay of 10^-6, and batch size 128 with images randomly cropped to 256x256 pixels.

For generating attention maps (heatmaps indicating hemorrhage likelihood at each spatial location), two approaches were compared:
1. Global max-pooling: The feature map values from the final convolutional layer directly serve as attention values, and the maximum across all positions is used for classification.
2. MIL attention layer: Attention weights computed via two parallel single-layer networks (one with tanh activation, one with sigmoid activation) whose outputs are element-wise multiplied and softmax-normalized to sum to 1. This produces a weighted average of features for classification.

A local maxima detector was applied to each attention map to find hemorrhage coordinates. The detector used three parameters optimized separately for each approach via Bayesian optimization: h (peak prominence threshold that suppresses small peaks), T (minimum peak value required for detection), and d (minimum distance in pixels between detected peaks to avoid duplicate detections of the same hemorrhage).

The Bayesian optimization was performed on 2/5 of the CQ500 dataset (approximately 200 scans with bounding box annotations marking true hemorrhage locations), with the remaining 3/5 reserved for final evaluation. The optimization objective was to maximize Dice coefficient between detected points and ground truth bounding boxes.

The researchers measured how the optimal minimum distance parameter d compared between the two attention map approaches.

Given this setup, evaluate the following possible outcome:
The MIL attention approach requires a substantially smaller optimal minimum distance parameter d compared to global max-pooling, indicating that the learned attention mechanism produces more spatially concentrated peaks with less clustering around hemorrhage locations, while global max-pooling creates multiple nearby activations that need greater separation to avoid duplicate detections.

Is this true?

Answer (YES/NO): NO